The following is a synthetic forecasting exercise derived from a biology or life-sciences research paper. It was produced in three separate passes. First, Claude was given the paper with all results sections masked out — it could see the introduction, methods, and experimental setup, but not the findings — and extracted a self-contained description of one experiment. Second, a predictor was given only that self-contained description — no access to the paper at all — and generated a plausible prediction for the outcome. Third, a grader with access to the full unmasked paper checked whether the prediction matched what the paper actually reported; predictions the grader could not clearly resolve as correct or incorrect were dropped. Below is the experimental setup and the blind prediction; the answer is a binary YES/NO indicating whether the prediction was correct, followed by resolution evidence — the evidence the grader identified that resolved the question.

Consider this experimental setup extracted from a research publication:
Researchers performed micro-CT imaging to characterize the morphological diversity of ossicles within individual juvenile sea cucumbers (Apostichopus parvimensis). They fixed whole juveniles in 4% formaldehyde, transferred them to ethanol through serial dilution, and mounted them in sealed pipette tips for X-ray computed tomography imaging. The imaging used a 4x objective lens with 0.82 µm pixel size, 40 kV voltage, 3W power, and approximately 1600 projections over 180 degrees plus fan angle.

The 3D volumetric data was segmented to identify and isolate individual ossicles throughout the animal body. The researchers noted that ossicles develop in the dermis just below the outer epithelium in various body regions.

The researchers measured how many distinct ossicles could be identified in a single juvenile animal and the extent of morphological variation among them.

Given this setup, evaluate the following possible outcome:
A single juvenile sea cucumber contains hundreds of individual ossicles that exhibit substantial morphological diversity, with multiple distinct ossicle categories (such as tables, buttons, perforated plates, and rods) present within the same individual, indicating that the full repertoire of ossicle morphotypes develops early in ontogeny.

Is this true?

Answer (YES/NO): YES